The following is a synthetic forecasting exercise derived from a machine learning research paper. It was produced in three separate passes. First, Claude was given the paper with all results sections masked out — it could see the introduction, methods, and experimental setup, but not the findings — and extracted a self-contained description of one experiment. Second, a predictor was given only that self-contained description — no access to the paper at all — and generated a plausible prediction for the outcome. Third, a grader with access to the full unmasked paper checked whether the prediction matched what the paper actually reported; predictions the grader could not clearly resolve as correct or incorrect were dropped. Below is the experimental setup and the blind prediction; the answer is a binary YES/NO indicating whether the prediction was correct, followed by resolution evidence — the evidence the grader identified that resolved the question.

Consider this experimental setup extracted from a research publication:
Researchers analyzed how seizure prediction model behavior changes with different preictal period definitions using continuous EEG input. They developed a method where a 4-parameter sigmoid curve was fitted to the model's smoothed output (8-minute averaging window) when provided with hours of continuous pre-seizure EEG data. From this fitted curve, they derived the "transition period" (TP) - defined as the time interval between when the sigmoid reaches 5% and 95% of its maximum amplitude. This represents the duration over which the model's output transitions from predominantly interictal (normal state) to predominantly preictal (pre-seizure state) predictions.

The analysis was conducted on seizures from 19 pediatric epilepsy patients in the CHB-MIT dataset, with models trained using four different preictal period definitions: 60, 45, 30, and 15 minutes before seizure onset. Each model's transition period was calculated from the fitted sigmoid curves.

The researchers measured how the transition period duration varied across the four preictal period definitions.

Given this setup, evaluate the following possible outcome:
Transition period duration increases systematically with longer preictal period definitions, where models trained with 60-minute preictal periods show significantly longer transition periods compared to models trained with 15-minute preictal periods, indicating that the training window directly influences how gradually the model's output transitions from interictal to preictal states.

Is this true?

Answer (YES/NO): NO